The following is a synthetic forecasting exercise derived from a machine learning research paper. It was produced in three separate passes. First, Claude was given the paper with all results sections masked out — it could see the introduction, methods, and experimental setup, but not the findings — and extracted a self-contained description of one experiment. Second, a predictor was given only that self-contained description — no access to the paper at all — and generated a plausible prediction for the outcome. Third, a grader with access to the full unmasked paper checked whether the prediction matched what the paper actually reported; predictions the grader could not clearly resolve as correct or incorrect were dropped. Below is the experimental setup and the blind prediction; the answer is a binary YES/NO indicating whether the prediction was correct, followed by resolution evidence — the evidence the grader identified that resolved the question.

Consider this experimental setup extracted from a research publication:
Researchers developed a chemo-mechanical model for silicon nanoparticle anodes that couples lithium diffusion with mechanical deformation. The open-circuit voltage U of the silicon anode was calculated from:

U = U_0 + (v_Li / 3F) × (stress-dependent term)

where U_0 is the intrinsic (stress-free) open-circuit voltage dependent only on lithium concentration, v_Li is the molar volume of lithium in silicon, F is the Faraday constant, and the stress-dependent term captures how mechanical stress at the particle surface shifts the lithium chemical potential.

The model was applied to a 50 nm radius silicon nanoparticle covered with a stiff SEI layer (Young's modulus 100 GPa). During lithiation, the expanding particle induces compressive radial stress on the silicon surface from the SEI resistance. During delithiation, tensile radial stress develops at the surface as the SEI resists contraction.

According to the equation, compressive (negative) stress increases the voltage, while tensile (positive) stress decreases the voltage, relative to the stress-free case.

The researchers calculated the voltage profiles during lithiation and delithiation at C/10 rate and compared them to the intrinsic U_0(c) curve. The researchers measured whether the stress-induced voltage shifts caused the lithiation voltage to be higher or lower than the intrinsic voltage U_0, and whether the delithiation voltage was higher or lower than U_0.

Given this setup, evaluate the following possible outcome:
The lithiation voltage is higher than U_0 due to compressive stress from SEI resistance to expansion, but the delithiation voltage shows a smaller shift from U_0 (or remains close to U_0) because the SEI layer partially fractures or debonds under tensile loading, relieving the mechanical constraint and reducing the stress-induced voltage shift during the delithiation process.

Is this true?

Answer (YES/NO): NO